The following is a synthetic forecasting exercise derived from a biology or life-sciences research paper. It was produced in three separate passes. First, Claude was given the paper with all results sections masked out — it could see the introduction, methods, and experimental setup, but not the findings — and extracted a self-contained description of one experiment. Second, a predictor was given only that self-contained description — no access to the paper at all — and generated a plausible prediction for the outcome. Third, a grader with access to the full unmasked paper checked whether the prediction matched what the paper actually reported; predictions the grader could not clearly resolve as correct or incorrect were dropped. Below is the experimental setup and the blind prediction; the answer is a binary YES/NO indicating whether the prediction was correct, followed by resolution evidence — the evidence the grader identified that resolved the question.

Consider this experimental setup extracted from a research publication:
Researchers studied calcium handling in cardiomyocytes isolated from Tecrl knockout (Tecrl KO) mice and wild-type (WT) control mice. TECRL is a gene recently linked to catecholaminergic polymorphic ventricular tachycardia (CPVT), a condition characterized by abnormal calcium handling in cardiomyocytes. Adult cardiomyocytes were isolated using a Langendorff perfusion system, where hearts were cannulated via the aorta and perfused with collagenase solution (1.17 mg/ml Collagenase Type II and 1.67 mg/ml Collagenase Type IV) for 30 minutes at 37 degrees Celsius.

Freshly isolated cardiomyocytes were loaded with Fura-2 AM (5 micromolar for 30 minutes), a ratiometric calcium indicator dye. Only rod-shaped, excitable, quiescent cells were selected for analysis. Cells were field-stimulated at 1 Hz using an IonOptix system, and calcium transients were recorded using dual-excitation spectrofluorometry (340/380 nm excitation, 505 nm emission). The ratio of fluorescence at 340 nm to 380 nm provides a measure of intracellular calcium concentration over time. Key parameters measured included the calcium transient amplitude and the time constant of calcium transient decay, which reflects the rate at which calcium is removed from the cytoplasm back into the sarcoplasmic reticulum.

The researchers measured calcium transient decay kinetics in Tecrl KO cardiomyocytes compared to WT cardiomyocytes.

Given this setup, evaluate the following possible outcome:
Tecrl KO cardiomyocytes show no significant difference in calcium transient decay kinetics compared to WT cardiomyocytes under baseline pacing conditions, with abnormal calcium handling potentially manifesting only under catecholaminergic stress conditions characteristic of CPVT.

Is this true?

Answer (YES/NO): NO